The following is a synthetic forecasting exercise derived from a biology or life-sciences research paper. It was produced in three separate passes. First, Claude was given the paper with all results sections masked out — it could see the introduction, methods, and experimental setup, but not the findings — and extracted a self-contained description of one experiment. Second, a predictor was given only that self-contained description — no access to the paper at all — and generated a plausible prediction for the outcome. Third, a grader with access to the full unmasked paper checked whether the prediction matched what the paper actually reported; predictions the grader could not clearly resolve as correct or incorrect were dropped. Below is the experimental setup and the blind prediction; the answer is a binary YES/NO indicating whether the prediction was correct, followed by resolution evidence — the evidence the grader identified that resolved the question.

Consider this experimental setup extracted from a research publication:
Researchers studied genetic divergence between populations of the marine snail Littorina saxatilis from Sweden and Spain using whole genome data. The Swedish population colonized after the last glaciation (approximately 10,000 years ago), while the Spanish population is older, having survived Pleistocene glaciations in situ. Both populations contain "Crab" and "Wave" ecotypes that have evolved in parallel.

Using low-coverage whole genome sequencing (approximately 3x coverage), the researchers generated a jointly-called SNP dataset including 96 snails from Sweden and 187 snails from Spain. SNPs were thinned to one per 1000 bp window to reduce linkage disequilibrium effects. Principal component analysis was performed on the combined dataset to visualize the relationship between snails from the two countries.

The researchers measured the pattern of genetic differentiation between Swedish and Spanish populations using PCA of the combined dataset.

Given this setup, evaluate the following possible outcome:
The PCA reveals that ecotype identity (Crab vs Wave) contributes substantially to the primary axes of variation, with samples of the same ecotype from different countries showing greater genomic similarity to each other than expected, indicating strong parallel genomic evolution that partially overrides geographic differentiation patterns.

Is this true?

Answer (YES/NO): NO